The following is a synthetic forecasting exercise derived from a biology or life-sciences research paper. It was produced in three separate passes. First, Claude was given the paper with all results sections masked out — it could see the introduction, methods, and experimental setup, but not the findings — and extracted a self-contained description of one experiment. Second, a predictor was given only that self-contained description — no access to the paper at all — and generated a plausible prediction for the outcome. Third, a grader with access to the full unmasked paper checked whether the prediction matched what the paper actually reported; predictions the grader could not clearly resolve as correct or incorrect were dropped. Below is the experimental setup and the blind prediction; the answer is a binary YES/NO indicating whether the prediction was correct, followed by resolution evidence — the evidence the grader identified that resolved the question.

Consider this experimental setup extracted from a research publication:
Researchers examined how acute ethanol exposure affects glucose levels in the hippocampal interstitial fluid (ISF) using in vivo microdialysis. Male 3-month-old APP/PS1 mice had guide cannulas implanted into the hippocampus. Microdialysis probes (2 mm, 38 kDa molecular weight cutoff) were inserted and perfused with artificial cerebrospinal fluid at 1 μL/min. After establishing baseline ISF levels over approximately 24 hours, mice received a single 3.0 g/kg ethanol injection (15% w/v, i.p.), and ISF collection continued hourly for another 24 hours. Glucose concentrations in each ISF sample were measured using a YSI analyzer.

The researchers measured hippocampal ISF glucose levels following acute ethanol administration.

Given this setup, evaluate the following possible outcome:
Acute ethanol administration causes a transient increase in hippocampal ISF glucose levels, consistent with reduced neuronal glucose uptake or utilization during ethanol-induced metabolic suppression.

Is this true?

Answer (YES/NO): YES